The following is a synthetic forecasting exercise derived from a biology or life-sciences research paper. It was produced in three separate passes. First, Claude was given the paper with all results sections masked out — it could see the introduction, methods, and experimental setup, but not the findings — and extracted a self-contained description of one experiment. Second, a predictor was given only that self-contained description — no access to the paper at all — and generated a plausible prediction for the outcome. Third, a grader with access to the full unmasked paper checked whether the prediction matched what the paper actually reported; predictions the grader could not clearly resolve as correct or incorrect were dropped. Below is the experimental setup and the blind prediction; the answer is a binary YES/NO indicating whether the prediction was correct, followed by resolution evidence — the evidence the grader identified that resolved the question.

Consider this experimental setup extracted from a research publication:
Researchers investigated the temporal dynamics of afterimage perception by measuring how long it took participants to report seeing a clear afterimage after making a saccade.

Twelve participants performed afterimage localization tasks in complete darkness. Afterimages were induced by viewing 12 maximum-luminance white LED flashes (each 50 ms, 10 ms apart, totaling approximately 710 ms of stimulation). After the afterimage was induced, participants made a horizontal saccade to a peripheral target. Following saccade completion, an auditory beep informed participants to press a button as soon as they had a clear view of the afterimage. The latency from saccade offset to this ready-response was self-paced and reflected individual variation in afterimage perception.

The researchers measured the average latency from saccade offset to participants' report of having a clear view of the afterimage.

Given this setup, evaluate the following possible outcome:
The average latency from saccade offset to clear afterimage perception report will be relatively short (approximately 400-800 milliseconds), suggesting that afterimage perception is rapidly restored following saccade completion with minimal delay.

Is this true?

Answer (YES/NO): NO